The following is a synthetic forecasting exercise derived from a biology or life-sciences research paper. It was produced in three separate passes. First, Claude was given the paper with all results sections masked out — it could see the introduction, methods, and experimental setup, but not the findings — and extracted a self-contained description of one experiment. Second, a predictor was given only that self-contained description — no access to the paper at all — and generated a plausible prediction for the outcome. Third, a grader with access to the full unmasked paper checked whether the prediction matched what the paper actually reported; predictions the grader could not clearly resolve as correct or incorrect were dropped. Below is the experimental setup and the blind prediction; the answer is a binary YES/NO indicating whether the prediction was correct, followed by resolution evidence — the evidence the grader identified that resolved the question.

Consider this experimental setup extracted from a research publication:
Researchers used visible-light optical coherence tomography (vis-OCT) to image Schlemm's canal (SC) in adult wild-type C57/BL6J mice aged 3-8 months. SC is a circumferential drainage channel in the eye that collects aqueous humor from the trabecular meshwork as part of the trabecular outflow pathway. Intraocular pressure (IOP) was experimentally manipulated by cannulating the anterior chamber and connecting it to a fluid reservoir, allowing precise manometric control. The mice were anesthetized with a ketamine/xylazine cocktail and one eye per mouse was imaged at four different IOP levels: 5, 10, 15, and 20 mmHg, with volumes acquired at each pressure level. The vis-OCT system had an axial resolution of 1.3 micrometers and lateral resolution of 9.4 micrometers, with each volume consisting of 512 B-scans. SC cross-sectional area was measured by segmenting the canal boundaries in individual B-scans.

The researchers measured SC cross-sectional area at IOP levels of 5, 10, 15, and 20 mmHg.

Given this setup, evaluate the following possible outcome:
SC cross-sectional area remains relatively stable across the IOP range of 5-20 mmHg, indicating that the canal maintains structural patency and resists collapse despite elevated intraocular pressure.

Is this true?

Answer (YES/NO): NO